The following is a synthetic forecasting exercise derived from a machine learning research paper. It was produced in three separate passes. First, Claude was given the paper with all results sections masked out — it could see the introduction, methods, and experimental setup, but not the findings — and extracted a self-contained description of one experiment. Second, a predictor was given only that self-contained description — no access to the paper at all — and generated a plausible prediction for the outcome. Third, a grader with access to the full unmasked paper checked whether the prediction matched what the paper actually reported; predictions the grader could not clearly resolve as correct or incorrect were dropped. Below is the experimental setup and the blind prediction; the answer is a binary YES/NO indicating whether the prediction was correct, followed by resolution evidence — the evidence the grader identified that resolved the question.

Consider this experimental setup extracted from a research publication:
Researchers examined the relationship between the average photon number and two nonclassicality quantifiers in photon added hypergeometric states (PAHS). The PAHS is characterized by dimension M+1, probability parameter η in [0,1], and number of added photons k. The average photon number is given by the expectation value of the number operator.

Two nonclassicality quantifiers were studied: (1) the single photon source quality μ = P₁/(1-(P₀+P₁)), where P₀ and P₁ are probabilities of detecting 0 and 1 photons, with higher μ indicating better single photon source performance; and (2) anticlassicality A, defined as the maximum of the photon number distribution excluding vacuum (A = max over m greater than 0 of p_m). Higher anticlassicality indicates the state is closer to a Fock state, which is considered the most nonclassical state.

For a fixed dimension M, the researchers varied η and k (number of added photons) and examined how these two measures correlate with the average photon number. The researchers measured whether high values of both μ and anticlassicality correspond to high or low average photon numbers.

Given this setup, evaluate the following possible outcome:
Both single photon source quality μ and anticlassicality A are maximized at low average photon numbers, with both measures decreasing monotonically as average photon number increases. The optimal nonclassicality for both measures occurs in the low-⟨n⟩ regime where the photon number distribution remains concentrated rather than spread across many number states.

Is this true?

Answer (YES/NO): NO